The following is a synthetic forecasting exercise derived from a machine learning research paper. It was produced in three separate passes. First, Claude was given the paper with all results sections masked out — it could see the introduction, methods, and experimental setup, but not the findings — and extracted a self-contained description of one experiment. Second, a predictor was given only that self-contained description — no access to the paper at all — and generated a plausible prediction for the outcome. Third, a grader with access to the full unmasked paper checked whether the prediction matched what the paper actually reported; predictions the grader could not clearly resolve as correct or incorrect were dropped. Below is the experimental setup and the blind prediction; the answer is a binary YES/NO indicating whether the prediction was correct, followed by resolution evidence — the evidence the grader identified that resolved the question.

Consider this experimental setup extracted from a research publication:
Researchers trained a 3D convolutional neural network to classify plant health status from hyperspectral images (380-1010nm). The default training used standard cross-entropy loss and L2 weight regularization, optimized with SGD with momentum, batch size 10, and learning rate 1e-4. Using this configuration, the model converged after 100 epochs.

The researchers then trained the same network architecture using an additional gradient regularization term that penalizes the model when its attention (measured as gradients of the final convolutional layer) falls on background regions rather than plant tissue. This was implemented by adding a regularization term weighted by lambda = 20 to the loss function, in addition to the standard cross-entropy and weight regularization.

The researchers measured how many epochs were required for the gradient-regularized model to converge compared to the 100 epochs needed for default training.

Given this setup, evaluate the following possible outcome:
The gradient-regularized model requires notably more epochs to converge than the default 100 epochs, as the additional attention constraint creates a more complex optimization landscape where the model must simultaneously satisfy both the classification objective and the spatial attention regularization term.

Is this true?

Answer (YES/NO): YES